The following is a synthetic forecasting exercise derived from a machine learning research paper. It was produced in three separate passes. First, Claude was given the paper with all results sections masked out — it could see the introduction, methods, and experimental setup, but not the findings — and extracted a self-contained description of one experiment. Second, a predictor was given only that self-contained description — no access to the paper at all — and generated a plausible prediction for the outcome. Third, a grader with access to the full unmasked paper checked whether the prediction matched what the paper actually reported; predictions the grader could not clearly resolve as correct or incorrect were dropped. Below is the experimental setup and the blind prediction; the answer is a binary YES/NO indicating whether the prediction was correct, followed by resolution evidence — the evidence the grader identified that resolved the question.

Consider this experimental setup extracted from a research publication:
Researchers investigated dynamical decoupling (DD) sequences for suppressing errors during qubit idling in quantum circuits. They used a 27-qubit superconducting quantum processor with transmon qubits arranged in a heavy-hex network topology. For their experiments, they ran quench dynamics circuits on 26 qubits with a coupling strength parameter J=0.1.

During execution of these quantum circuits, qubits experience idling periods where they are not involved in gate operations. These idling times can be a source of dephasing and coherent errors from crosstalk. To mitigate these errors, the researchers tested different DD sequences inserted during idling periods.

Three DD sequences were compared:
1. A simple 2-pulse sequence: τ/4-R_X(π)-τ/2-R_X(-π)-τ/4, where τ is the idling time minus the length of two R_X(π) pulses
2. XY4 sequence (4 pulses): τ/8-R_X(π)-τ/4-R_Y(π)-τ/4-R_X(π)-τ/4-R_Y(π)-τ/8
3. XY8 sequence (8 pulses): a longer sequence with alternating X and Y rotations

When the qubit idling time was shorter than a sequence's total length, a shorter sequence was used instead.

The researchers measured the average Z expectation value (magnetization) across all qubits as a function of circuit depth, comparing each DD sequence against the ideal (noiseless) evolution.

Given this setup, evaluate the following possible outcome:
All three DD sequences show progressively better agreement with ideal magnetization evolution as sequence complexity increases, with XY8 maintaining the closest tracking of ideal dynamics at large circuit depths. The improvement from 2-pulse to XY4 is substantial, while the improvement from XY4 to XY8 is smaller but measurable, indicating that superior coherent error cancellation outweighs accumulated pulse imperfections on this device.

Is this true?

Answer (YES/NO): NO